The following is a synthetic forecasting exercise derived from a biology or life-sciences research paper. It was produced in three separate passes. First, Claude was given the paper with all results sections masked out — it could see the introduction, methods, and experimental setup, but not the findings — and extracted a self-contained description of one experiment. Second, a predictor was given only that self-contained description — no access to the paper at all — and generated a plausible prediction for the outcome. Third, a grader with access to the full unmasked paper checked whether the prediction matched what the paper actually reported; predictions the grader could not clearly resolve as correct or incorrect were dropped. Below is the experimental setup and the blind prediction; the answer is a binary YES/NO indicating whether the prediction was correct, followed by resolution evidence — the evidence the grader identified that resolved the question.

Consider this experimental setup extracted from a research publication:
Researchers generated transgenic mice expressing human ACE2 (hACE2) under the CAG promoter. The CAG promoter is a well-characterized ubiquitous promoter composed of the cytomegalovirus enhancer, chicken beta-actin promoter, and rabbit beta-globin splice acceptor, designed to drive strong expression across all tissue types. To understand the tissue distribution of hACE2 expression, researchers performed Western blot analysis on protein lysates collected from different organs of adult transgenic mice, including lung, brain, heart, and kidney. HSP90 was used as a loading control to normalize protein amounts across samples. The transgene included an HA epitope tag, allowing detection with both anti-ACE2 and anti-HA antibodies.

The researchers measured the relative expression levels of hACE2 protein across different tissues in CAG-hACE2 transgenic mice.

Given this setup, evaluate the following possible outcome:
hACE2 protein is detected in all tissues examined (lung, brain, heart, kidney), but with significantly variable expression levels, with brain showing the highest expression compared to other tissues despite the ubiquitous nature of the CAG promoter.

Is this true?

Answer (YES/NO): NO